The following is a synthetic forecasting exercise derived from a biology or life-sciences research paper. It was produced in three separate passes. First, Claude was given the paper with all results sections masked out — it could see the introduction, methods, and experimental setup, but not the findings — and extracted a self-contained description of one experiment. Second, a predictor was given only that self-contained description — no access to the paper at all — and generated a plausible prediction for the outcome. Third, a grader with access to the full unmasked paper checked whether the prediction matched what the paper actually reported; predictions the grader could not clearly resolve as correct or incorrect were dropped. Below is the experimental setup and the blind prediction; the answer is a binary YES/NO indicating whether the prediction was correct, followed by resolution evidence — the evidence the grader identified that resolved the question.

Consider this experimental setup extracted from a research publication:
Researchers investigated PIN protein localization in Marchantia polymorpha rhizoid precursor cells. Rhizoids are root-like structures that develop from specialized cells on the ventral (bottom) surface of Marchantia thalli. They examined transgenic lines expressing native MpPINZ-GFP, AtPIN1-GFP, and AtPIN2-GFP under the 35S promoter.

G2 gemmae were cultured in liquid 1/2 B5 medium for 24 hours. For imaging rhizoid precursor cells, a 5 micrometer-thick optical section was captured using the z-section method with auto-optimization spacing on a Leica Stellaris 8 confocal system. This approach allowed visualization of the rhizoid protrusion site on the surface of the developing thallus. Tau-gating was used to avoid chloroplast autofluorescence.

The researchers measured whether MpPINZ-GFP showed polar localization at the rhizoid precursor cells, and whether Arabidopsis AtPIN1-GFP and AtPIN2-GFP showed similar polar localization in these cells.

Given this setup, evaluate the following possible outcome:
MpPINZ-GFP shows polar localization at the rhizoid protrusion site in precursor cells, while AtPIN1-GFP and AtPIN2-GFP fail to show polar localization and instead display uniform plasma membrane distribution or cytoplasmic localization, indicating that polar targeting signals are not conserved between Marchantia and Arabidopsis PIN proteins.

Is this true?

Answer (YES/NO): NO